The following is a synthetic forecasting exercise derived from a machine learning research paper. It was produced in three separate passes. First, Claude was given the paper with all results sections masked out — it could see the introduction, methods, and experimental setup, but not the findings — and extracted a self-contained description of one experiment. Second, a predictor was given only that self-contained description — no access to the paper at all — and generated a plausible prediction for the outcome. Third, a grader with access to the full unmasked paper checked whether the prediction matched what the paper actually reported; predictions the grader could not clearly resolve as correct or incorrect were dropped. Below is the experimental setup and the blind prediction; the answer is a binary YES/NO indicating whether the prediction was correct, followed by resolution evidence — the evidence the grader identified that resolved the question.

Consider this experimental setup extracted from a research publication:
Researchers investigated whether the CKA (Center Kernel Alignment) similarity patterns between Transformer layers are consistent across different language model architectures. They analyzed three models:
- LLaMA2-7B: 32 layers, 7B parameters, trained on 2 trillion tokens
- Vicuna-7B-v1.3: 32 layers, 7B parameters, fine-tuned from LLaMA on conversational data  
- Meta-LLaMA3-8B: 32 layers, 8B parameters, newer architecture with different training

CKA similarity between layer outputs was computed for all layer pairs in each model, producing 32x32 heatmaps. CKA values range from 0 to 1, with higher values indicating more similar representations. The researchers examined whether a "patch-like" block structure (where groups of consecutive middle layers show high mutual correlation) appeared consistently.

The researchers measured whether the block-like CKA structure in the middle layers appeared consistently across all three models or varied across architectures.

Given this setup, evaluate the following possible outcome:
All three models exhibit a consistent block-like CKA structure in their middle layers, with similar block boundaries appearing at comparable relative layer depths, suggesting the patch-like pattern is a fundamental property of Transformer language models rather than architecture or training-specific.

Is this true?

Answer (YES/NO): NO